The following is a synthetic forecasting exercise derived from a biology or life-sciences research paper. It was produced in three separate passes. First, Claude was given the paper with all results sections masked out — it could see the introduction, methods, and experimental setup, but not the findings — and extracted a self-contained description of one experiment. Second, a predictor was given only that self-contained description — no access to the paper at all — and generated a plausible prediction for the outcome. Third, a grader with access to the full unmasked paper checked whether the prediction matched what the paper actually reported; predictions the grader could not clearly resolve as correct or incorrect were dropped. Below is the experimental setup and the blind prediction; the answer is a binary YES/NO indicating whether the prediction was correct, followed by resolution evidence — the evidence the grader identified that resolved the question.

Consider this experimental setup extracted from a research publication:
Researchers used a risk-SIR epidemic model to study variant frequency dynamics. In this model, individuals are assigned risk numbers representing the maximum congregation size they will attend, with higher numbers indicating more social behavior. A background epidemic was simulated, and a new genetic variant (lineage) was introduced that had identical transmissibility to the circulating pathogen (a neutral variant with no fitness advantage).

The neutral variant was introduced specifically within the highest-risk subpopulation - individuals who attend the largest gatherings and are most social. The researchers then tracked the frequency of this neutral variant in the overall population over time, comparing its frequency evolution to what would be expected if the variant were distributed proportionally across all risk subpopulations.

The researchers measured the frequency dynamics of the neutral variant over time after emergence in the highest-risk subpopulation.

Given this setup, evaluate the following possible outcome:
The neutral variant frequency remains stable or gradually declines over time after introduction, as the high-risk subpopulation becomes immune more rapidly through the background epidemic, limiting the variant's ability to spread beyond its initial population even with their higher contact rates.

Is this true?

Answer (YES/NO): NO